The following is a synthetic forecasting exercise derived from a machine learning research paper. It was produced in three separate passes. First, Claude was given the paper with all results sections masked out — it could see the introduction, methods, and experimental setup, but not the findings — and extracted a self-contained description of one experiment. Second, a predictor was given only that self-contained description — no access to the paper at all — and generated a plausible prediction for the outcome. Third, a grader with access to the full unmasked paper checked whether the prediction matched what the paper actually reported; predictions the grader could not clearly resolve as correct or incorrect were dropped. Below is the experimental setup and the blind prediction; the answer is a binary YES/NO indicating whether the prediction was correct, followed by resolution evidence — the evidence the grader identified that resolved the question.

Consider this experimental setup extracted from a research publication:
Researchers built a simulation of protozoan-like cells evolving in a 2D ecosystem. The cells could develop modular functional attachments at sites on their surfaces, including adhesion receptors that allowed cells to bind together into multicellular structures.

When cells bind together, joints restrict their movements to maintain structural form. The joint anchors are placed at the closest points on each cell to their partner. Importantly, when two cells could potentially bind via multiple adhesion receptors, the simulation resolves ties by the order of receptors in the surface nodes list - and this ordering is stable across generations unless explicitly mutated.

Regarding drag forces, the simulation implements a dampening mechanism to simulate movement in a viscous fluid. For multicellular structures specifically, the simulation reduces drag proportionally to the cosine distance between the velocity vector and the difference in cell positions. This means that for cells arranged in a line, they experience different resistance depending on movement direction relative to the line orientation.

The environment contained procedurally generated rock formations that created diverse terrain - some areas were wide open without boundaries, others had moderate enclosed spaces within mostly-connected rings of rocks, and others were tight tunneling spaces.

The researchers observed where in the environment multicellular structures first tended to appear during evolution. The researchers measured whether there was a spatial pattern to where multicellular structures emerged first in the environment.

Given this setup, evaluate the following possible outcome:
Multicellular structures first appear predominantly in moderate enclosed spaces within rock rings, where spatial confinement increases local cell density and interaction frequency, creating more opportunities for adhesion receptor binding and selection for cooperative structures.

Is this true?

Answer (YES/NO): NO